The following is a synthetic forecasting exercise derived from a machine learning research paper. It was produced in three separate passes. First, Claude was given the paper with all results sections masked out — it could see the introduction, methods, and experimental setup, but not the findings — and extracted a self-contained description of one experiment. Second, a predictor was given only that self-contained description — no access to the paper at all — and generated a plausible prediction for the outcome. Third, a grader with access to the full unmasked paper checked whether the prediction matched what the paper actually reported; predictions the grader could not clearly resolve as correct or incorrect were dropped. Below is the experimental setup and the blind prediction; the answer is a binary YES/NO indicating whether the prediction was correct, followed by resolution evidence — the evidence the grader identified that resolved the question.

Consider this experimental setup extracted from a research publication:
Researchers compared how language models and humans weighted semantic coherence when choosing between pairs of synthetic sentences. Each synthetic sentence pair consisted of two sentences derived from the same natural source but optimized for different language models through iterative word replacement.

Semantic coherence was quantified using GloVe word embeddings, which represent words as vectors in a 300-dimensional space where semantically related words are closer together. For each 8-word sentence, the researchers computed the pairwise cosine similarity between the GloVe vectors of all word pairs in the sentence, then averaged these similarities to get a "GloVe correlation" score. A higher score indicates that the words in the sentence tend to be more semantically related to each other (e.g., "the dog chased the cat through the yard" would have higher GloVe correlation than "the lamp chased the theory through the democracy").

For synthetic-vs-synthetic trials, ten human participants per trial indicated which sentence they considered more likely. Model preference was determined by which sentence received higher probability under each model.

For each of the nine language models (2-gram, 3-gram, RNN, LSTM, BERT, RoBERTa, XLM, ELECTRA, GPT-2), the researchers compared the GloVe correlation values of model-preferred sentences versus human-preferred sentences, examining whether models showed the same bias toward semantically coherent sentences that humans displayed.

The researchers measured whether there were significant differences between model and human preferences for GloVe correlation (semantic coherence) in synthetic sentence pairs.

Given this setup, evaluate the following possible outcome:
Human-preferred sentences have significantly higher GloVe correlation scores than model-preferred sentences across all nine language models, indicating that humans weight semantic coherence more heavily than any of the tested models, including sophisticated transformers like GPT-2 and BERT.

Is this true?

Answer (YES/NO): NO